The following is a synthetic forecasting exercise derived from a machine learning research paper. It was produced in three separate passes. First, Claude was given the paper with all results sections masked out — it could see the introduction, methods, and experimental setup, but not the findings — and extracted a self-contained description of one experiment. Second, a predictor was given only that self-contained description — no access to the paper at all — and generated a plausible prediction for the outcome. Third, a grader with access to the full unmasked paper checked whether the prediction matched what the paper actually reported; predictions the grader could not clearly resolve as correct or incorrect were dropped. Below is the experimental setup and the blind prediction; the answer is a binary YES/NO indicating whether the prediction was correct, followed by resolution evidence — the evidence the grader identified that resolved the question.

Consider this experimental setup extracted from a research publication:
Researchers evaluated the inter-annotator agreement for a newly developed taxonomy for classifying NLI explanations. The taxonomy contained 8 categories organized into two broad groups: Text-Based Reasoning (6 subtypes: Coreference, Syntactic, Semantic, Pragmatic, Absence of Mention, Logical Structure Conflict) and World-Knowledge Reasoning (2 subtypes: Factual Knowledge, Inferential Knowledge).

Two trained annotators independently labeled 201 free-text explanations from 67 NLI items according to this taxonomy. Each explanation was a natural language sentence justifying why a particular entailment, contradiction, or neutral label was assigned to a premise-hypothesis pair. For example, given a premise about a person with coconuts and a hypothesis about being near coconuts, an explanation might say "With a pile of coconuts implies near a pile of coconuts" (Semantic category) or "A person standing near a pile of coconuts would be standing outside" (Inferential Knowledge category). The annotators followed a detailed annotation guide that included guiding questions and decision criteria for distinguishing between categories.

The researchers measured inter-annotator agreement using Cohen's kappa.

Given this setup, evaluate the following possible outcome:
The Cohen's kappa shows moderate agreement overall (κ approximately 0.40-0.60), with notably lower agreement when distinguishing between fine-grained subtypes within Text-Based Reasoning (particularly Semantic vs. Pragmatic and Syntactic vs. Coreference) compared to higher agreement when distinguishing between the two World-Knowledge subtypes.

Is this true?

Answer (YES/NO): NO